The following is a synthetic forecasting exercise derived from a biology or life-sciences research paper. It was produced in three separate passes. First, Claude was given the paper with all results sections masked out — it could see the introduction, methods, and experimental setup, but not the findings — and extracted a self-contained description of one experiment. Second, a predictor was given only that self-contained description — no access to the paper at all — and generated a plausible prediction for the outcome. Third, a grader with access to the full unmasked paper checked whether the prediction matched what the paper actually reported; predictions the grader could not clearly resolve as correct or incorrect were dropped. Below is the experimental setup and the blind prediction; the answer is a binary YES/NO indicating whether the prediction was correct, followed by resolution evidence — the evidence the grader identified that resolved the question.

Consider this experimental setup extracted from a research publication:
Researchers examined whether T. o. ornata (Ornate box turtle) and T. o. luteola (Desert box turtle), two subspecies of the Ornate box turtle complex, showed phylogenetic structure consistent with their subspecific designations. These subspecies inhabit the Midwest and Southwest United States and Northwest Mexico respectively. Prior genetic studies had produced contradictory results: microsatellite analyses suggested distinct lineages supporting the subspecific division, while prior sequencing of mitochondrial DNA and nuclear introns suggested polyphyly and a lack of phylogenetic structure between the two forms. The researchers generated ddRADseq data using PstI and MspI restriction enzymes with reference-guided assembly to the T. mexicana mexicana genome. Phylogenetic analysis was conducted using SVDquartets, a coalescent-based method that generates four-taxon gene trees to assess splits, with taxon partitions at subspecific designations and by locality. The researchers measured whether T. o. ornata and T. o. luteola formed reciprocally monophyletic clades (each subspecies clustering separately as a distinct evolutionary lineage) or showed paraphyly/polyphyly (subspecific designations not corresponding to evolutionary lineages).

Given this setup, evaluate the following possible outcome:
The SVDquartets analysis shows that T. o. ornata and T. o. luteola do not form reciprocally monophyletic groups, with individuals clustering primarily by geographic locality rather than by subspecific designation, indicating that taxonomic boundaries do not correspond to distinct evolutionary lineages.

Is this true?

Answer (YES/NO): NO